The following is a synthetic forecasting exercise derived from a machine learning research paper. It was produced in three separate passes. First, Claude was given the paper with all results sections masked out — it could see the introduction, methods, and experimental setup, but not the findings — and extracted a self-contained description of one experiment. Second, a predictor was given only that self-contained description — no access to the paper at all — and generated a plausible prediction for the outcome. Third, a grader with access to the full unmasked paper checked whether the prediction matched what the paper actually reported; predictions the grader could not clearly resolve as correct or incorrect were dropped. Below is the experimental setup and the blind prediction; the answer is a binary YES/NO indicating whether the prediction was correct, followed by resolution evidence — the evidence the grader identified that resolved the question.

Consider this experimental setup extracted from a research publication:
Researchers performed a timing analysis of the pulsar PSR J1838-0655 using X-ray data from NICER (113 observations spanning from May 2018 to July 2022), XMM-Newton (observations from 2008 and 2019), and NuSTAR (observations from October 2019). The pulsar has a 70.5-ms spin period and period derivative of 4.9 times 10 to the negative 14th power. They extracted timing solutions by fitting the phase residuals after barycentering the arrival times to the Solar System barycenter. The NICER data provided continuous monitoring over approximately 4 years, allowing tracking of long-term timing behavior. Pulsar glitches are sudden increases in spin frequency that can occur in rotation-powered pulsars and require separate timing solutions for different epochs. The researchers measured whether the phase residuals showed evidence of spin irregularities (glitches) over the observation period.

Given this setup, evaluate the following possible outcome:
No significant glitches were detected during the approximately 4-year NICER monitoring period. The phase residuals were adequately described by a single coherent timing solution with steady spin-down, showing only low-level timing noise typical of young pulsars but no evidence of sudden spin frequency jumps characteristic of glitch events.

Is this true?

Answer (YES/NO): NO